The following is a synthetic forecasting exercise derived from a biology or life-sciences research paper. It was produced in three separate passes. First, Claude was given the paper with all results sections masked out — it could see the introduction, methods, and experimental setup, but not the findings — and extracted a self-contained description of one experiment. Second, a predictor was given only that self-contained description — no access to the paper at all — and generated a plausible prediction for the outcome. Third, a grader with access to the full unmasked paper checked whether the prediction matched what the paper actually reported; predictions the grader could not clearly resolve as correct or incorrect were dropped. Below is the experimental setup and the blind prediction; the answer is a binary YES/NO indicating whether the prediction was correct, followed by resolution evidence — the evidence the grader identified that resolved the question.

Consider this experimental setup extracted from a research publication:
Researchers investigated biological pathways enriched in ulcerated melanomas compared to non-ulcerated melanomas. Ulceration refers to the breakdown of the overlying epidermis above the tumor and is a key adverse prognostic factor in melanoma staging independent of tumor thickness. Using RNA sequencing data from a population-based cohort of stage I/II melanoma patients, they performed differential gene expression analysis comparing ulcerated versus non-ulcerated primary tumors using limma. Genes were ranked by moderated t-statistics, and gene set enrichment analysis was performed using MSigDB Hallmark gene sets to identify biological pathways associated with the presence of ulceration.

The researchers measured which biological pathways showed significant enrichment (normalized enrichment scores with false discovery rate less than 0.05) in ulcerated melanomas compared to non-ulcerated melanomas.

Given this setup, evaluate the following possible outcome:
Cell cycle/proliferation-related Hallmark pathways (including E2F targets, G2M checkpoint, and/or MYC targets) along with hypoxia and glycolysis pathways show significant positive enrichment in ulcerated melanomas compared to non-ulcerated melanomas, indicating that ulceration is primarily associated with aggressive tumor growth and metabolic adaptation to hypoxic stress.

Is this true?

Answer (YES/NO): NO